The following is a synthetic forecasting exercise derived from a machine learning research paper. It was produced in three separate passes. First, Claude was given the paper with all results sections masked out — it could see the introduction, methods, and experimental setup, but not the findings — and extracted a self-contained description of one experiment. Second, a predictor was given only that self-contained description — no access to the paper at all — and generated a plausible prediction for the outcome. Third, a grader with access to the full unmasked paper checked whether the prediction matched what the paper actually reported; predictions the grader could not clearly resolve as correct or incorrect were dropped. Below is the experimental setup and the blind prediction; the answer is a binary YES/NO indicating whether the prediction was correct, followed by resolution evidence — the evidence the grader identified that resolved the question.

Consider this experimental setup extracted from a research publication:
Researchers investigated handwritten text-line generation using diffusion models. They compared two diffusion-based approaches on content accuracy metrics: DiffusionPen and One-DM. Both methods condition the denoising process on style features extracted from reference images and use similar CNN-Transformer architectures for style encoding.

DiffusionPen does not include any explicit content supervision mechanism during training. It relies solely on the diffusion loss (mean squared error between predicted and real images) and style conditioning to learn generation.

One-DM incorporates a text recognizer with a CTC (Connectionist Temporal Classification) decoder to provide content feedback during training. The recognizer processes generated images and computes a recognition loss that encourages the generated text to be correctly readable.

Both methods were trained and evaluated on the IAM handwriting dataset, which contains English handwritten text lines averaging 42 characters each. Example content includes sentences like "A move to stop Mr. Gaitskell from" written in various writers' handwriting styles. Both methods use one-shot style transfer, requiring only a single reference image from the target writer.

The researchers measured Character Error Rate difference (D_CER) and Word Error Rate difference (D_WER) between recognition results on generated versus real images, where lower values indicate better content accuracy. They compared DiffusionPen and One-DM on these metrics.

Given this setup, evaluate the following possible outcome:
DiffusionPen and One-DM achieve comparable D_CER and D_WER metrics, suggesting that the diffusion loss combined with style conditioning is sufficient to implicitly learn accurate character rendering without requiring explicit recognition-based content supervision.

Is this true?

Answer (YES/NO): NO